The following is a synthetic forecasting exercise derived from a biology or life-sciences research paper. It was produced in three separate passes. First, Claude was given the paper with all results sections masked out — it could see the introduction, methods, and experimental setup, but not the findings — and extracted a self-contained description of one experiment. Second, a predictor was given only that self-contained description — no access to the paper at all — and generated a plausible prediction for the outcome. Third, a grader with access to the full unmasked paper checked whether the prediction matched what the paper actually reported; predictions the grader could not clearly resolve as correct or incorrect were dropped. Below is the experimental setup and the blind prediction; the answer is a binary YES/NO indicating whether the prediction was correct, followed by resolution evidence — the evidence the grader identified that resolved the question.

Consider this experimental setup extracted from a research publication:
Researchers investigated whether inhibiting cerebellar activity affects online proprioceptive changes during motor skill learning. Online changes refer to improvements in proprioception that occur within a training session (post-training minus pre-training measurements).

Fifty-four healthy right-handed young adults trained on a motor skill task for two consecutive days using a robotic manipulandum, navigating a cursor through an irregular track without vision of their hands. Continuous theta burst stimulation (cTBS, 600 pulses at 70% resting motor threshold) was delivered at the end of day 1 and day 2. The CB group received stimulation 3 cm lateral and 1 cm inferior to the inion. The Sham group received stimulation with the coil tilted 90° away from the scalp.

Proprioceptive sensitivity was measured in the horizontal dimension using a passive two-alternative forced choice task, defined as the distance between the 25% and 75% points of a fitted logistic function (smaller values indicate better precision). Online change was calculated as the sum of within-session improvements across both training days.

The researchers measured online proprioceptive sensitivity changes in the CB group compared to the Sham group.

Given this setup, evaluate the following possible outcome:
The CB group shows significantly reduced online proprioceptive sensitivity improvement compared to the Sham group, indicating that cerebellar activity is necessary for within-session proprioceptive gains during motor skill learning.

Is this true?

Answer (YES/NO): NO